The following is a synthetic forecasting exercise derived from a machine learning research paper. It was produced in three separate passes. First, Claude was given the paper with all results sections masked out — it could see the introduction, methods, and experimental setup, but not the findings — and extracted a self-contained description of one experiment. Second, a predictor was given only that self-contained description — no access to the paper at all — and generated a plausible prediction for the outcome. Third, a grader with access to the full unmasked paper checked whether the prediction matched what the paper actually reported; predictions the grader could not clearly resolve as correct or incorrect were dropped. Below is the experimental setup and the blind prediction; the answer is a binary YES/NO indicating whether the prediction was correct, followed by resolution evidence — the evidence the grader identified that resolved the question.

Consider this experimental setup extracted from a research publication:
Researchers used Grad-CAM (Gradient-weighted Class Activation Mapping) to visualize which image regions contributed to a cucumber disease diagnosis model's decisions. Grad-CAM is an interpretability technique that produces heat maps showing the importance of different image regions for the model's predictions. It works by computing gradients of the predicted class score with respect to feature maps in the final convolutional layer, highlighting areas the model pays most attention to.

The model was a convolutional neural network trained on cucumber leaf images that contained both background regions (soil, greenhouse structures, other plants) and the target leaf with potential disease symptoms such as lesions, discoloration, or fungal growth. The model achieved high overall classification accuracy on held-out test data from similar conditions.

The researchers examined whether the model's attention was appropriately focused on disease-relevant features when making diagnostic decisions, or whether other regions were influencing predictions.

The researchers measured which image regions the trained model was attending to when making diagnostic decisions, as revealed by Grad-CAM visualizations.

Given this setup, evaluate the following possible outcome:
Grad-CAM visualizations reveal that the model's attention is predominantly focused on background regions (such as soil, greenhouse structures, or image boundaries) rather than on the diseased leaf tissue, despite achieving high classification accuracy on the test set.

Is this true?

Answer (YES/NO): NO